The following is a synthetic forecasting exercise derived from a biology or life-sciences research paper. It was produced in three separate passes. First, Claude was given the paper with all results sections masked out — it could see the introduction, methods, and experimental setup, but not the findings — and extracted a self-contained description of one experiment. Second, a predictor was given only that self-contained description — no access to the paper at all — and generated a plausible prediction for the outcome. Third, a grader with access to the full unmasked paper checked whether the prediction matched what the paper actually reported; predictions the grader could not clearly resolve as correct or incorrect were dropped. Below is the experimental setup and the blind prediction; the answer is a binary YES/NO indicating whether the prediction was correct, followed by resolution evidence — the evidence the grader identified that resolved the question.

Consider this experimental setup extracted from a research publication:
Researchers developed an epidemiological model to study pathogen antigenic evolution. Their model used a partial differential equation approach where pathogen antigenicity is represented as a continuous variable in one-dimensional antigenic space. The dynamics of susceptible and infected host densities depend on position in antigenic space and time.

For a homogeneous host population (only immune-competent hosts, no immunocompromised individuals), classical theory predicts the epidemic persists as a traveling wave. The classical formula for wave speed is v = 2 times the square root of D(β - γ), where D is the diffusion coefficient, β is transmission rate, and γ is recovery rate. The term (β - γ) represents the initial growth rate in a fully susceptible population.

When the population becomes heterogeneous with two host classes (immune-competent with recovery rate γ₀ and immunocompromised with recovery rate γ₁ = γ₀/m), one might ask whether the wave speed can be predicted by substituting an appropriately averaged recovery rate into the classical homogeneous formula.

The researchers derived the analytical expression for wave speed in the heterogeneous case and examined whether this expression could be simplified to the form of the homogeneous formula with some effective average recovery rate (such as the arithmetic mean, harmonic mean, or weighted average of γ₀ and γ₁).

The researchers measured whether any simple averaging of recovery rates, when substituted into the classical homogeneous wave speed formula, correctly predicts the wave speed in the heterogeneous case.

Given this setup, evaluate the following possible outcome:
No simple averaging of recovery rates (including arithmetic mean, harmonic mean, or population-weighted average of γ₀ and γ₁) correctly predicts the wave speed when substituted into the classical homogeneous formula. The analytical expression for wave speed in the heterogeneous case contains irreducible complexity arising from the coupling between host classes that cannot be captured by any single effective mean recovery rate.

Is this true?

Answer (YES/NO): YES